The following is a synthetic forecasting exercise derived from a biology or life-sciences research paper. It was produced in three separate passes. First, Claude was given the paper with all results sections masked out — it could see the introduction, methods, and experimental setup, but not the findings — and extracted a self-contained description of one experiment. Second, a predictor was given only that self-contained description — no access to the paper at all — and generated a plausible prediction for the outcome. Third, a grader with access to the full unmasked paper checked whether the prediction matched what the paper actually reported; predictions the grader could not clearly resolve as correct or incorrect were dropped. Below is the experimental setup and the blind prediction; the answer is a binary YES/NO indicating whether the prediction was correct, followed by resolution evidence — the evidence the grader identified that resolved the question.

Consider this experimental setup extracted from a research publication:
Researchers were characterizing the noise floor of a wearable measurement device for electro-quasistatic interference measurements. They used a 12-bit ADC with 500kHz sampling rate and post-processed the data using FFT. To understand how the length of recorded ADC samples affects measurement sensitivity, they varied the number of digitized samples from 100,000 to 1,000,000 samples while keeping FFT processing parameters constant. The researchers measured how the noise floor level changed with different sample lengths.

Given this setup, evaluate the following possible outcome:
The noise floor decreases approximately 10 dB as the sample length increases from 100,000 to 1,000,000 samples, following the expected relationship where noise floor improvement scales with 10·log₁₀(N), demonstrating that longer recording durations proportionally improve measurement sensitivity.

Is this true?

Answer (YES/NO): NO